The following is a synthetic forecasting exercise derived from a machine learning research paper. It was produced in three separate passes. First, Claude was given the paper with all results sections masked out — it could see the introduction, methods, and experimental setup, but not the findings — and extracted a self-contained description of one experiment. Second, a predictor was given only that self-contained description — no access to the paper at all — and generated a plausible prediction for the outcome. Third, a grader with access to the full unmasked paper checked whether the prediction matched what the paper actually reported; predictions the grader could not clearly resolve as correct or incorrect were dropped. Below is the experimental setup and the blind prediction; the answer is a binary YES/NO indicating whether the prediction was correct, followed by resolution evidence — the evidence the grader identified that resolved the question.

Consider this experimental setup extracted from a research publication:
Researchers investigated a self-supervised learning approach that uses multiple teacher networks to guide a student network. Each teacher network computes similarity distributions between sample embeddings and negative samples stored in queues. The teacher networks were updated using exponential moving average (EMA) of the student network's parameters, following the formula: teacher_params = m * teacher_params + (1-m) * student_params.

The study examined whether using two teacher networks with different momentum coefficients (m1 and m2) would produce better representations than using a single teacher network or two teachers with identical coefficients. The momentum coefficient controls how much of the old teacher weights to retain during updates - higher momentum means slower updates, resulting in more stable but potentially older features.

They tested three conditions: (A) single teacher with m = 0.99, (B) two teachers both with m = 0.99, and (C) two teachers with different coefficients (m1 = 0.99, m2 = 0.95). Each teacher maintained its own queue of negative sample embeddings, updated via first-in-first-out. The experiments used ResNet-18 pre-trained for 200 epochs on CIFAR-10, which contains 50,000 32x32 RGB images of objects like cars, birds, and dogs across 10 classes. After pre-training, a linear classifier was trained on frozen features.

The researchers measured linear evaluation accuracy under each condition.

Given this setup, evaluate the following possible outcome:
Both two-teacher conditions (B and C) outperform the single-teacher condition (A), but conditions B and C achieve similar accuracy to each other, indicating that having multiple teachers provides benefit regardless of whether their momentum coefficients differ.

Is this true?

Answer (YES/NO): NO